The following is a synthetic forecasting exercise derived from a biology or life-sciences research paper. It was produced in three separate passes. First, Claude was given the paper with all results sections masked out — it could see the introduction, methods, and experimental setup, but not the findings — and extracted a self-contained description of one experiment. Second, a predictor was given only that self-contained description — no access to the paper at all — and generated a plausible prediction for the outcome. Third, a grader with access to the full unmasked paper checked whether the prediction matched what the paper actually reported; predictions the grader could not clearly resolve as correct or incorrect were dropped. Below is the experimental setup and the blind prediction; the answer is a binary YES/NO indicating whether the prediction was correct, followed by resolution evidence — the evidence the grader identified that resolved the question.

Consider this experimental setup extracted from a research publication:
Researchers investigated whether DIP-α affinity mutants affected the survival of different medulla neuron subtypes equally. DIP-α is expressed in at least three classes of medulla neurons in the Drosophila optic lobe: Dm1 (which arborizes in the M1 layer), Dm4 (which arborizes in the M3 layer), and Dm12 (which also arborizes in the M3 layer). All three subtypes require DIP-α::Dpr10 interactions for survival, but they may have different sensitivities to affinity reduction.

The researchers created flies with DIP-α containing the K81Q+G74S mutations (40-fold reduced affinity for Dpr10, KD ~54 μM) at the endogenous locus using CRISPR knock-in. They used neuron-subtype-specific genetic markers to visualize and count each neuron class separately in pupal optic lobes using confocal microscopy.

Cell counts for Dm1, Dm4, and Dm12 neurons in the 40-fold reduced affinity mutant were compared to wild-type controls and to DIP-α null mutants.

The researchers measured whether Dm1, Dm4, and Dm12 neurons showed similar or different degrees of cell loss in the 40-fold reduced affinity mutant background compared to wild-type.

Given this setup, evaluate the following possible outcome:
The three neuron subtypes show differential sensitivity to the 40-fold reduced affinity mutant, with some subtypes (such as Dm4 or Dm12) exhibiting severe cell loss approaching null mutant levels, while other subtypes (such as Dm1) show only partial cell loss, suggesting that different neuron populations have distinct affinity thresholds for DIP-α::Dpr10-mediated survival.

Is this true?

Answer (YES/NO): NO